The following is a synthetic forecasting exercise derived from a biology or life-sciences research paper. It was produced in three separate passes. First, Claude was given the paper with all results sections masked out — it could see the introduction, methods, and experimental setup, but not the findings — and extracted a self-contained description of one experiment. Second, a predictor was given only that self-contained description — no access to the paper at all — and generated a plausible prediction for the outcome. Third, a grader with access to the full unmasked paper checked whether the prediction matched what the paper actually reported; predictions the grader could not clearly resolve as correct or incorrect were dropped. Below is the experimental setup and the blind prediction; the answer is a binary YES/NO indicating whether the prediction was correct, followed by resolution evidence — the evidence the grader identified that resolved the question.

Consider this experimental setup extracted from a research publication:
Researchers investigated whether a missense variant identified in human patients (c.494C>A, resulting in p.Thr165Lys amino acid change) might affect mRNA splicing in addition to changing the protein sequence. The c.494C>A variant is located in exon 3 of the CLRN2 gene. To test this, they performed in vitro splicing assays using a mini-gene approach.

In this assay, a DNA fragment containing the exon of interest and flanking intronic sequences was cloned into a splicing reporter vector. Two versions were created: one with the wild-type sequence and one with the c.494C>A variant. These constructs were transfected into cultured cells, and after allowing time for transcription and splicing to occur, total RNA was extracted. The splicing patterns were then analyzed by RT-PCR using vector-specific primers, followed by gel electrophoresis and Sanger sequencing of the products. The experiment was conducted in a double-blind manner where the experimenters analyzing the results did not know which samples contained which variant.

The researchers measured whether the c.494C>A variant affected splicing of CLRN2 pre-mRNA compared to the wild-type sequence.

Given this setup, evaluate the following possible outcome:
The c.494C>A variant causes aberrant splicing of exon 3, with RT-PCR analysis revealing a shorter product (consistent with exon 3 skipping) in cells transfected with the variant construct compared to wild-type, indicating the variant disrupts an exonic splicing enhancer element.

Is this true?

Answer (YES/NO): NO